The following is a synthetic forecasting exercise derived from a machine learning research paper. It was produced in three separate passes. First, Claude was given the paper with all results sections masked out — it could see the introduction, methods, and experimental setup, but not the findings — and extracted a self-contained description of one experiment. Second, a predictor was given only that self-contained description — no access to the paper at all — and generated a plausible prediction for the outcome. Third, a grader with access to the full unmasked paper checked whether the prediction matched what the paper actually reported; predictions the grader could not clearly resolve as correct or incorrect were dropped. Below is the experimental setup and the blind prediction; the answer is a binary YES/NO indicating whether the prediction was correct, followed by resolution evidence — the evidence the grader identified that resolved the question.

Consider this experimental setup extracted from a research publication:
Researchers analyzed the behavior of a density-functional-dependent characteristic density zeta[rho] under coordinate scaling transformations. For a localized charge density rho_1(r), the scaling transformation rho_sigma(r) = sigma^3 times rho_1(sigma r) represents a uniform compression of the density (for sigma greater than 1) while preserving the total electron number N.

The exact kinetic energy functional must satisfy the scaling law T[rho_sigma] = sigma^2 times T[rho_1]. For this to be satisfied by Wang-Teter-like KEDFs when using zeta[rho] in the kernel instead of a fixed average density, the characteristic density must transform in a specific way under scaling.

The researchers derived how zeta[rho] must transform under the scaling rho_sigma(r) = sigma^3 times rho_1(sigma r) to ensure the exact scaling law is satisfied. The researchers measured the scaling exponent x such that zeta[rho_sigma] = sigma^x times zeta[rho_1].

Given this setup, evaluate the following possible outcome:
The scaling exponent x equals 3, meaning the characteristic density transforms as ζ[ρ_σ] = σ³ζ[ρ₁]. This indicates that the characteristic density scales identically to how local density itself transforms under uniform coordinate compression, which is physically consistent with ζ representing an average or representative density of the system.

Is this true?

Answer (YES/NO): YES